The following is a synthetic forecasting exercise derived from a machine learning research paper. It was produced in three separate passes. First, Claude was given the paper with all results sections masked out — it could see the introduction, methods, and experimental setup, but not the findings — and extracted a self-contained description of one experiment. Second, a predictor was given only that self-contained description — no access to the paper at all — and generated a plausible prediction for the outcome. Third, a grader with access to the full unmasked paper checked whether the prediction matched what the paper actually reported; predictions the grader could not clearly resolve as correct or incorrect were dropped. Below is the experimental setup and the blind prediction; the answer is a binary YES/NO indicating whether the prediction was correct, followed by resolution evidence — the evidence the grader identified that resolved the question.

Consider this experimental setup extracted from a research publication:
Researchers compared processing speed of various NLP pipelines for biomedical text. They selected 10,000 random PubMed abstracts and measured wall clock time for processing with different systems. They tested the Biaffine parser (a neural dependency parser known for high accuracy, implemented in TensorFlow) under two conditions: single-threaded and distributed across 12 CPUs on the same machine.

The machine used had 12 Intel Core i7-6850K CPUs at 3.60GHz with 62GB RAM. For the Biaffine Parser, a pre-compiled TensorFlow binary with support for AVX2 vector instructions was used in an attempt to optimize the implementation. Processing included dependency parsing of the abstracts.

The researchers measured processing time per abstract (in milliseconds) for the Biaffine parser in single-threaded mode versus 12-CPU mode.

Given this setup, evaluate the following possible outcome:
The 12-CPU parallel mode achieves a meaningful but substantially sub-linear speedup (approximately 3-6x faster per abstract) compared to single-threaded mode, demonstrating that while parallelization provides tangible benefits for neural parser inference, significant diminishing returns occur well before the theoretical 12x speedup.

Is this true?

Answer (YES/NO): YES